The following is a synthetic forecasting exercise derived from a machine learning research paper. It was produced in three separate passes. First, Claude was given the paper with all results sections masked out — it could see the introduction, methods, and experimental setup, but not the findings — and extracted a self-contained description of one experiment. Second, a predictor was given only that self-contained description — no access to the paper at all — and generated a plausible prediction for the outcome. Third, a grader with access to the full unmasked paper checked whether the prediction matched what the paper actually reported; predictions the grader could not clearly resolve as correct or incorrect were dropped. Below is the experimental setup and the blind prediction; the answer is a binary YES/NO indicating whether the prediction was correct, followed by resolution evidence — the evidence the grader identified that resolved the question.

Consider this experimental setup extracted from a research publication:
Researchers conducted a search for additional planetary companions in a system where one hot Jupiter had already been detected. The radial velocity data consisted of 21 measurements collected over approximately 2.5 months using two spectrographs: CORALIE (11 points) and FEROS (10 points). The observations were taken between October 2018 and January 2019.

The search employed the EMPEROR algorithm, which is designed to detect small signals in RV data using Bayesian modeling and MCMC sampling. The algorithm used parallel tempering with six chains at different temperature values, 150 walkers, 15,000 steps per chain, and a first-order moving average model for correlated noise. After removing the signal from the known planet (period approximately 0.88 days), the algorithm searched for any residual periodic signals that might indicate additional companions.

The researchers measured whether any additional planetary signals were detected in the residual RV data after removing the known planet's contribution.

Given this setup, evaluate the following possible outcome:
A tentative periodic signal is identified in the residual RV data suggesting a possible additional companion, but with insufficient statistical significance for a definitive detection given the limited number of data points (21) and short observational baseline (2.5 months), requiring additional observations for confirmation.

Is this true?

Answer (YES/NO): NO